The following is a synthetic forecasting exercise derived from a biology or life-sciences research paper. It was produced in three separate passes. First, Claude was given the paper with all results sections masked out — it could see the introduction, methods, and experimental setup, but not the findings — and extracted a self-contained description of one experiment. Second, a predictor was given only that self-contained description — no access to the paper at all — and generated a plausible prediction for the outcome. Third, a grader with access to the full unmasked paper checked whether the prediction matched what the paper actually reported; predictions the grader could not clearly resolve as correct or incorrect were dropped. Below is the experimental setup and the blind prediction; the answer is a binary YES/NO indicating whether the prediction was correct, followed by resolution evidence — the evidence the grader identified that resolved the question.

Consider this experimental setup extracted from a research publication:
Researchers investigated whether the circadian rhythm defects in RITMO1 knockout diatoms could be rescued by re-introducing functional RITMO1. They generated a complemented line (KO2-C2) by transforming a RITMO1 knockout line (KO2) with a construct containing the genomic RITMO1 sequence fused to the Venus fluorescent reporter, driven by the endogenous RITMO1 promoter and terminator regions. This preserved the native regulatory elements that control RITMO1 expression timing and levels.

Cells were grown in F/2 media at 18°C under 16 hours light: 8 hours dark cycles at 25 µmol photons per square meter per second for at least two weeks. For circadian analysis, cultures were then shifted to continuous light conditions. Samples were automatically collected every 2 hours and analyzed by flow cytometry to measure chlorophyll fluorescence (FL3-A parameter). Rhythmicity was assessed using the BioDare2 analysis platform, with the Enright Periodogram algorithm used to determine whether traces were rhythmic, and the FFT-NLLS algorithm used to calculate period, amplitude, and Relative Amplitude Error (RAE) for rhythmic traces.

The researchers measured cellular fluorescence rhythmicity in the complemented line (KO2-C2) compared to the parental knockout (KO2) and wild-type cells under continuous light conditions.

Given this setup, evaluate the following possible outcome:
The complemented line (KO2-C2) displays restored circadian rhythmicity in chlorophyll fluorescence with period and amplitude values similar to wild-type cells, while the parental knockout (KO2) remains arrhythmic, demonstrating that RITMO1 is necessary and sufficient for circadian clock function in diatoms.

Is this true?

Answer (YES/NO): NO